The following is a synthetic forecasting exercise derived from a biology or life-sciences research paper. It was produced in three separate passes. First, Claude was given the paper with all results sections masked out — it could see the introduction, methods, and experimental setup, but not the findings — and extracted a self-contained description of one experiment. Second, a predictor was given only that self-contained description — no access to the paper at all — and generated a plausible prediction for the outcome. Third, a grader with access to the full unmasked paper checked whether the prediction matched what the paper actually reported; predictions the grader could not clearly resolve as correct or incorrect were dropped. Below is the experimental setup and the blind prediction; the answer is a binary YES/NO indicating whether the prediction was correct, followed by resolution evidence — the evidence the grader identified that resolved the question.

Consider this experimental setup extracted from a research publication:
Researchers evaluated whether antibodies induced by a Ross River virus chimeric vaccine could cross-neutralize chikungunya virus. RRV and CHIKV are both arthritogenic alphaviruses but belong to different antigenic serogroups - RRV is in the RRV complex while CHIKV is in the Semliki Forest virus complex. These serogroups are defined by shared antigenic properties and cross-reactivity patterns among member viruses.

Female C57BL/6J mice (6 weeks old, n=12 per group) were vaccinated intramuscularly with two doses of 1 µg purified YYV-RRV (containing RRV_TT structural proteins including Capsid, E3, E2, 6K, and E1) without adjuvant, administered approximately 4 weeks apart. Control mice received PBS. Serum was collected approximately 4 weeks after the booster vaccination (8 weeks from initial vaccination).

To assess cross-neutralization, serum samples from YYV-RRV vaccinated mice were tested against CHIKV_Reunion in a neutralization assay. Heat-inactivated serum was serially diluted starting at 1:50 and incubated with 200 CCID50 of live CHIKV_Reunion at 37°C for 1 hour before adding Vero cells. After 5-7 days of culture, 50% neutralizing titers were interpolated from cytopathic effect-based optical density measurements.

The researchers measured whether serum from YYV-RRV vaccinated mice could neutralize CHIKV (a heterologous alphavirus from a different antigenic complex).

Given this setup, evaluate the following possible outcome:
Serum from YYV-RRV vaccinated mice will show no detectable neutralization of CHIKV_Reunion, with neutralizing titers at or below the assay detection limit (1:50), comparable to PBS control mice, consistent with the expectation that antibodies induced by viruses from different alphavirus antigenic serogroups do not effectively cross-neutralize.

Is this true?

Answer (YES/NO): YES